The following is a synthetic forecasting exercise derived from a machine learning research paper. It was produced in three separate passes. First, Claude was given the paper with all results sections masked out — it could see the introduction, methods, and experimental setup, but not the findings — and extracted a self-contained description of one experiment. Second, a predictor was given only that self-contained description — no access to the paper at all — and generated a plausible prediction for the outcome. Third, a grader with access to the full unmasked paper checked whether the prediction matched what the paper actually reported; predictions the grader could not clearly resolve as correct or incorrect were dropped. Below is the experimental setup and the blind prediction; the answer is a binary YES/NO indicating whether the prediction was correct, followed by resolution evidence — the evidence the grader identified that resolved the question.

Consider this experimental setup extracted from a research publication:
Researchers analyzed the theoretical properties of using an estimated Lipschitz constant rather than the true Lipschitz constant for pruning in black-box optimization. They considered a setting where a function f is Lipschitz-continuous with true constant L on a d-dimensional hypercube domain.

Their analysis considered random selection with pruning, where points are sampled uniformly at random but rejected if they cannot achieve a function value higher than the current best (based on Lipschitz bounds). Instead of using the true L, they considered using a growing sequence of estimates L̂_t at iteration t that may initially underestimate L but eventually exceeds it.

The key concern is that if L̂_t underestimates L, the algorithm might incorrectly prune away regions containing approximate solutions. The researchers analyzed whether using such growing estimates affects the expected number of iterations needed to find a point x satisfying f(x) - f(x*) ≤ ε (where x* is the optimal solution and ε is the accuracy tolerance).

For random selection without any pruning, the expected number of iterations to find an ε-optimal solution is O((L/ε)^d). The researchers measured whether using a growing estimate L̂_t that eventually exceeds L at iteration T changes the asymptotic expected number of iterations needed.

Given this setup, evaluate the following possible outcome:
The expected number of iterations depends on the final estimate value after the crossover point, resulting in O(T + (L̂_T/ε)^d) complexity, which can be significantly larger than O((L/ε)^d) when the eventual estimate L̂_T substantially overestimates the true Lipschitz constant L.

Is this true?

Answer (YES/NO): NO